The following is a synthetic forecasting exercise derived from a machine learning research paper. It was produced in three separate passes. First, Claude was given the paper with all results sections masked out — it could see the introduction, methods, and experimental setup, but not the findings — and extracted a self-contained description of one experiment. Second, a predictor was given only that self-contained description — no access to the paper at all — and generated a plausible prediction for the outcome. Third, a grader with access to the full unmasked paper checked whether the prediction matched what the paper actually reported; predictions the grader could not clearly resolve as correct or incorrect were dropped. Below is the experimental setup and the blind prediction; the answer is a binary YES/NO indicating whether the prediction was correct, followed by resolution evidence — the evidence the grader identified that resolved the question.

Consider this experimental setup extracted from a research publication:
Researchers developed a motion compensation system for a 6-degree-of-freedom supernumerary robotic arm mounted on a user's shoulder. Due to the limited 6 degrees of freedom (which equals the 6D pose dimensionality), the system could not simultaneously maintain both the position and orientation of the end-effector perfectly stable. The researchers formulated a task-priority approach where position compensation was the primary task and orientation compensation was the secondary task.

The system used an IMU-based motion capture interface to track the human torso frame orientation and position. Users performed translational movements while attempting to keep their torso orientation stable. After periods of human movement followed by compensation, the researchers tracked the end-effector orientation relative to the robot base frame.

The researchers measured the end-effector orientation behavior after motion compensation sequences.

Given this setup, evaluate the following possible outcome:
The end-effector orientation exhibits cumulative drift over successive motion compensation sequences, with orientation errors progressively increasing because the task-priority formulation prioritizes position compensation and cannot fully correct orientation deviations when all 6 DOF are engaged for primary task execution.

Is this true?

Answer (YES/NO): NO